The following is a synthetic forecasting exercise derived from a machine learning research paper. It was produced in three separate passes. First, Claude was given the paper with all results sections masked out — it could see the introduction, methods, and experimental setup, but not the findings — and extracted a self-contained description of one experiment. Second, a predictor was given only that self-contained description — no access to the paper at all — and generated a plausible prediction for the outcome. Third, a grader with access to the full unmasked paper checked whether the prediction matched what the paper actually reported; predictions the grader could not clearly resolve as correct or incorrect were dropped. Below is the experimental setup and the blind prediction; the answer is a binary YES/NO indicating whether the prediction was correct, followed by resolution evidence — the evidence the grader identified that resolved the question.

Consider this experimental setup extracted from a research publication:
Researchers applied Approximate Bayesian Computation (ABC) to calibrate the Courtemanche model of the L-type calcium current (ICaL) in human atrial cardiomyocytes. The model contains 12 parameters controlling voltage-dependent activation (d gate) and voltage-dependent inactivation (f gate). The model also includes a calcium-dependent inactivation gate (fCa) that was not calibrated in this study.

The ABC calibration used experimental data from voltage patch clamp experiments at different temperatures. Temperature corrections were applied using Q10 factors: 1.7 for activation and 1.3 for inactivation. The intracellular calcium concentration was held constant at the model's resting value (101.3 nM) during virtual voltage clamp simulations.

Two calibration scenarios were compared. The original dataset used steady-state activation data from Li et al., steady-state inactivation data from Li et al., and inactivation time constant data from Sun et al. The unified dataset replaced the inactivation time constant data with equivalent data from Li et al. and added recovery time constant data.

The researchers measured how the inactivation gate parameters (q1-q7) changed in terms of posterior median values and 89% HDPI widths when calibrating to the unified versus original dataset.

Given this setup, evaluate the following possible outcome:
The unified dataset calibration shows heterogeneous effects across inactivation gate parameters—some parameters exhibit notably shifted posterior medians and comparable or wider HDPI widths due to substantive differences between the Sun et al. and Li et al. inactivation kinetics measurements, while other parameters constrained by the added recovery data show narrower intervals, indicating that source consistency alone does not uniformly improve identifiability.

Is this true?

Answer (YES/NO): YES